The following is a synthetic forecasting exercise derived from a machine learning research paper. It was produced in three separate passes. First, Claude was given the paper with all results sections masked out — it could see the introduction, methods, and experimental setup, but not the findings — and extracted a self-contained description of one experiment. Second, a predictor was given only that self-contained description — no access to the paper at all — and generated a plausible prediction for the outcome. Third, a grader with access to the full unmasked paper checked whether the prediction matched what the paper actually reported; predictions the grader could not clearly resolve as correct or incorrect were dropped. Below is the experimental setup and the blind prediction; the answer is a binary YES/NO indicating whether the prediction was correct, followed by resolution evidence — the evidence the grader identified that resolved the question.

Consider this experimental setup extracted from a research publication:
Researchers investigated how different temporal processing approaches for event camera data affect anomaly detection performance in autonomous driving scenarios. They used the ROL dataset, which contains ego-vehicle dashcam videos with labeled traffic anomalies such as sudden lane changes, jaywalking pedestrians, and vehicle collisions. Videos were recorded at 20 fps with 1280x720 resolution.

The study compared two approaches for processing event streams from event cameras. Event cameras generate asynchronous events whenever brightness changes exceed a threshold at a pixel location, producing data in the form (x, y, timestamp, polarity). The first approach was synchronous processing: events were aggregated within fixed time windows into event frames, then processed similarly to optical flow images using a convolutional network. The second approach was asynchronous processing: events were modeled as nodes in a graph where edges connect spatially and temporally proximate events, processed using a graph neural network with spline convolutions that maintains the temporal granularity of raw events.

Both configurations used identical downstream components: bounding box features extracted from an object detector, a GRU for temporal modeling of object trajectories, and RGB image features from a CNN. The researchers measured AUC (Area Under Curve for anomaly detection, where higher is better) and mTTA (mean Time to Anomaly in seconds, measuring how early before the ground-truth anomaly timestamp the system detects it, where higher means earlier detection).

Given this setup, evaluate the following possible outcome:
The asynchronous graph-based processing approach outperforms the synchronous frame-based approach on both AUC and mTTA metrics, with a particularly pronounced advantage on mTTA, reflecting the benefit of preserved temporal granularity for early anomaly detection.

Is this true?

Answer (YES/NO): YES